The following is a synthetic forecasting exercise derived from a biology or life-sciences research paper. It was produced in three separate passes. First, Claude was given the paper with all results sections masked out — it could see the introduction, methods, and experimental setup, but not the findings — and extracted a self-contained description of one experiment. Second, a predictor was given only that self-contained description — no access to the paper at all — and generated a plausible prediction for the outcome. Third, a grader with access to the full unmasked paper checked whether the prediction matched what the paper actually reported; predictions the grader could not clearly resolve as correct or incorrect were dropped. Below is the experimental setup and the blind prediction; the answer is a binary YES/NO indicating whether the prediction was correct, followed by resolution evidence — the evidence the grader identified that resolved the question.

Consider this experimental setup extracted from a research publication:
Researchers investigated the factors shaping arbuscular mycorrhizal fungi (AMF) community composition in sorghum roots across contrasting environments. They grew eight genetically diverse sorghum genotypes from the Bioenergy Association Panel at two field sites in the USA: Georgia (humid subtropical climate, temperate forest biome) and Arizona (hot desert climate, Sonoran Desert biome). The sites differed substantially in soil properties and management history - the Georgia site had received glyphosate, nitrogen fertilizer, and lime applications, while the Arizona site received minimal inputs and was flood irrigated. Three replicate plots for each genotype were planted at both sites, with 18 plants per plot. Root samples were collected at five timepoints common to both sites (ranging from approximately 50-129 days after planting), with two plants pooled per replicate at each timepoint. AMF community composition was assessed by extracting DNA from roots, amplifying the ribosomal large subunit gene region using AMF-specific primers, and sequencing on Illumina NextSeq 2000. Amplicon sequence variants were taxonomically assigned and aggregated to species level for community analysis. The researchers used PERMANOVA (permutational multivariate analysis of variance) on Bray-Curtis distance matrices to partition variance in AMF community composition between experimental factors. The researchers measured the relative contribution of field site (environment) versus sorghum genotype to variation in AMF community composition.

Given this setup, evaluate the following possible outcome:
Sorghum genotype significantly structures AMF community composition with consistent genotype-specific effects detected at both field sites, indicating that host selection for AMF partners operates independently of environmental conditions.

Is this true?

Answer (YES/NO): NO